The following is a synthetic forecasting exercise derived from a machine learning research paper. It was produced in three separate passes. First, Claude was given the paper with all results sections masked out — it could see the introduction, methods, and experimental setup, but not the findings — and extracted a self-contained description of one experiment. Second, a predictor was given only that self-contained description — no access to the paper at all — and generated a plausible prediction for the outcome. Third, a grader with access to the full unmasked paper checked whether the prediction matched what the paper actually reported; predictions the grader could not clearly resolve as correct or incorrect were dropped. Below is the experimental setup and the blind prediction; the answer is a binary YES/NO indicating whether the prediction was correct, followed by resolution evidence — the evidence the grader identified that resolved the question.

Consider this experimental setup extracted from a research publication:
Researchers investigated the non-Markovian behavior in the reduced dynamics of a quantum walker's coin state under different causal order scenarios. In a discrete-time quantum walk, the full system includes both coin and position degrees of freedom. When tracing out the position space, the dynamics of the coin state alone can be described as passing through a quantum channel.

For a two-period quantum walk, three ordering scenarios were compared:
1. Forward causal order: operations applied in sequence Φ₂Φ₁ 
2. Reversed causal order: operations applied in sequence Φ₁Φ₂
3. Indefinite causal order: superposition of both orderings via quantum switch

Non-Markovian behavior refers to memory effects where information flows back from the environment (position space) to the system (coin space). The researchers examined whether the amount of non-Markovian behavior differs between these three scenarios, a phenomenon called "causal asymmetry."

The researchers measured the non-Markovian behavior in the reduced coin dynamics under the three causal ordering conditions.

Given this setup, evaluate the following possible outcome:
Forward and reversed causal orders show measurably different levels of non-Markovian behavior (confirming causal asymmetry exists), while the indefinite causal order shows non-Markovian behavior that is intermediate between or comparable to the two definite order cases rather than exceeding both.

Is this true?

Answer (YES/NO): NO